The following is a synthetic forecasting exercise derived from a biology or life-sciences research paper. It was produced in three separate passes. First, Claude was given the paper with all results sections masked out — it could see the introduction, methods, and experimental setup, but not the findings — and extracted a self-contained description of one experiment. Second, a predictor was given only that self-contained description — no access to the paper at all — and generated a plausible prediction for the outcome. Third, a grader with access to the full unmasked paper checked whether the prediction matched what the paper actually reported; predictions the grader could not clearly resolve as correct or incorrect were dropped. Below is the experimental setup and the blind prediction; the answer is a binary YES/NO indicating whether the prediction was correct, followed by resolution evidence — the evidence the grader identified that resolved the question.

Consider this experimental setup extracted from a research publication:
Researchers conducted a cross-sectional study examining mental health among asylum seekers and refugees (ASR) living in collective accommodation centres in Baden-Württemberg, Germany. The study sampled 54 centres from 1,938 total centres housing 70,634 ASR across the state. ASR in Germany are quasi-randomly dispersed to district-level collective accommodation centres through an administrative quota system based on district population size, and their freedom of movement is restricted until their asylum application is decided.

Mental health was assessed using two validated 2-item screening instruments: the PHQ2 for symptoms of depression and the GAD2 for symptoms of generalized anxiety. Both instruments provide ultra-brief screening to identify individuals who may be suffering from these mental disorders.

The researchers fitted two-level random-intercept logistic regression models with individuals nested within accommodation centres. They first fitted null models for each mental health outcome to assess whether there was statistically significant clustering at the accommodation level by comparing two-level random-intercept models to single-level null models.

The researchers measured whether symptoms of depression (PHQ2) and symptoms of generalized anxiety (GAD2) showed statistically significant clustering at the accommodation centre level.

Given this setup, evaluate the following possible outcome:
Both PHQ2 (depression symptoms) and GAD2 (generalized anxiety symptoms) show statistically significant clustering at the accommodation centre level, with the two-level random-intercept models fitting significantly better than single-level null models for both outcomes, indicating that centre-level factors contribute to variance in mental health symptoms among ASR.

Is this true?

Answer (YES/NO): NO